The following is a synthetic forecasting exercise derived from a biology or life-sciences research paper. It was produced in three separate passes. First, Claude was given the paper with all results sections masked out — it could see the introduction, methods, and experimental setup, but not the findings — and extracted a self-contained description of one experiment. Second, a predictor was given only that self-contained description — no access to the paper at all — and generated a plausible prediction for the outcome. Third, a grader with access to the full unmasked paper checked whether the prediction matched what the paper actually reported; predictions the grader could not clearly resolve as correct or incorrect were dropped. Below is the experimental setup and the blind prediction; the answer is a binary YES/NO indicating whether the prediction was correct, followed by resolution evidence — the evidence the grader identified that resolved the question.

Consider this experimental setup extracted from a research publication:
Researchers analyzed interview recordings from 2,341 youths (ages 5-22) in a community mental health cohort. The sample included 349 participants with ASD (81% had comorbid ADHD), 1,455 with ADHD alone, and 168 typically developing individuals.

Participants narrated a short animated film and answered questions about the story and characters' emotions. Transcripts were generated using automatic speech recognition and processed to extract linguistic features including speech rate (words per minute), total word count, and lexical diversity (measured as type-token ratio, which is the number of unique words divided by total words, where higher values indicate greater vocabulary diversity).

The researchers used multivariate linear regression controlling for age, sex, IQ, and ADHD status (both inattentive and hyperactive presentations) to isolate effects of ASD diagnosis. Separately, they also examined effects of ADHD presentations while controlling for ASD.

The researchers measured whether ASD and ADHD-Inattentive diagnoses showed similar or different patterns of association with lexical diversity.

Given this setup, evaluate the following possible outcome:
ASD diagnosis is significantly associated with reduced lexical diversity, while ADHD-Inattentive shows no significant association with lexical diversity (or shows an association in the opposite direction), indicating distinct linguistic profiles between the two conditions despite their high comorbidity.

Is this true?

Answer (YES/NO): NO